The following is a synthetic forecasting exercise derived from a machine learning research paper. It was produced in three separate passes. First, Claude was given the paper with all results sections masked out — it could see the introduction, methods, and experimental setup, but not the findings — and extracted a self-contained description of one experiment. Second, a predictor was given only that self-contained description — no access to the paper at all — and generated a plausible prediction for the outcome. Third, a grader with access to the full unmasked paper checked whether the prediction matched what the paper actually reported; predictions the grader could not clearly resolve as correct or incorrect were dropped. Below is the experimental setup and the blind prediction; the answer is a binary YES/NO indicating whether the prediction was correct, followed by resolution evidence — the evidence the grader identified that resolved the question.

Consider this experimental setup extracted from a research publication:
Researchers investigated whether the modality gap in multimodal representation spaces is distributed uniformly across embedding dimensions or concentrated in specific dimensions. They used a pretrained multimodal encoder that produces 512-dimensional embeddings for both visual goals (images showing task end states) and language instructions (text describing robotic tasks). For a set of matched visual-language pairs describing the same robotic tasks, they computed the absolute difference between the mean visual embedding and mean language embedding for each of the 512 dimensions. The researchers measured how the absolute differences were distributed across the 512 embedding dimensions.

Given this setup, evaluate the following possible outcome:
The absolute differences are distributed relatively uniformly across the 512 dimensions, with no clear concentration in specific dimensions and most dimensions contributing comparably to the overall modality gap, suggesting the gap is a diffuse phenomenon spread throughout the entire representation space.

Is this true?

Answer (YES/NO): NO